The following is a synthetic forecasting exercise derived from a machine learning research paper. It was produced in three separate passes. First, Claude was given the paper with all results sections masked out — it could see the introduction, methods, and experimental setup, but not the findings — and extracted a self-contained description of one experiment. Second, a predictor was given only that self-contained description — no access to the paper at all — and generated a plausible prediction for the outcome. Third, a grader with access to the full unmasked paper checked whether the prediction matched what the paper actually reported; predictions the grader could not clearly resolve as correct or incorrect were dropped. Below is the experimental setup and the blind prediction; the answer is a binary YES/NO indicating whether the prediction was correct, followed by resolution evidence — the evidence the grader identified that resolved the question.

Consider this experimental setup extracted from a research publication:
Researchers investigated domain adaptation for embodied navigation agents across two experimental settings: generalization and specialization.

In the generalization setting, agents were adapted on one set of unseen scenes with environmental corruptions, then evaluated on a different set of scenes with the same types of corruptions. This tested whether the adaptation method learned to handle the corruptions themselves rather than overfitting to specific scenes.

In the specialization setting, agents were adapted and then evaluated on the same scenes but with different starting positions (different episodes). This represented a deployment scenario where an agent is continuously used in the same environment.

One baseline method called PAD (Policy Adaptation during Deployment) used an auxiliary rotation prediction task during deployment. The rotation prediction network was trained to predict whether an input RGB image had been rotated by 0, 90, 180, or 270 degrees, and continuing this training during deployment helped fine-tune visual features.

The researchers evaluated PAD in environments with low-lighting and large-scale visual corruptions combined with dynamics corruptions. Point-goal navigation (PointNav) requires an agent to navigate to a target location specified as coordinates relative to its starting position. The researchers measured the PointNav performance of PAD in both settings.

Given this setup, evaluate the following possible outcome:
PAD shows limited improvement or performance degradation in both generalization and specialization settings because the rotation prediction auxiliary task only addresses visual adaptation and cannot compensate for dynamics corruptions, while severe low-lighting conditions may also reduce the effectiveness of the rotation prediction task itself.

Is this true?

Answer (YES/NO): NO